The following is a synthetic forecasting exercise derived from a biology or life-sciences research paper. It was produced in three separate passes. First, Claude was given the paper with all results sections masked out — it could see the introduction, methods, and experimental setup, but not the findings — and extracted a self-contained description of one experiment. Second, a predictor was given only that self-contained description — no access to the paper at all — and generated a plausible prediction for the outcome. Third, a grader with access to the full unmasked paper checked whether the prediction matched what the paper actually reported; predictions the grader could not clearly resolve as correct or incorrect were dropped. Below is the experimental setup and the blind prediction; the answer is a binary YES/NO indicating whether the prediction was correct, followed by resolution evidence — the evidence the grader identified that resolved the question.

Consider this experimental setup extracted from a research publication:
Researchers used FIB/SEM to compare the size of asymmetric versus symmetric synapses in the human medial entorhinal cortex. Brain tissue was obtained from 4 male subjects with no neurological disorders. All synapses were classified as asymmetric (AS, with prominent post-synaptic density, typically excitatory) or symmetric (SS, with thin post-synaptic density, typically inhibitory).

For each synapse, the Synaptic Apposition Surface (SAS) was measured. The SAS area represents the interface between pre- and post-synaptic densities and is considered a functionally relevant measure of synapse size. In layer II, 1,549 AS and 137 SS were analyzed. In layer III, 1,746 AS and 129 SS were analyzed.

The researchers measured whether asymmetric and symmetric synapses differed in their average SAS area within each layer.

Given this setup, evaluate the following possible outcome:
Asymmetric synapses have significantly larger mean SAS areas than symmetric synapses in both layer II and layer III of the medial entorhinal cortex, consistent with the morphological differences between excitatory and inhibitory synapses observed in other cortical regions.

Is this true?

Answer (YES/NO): YES